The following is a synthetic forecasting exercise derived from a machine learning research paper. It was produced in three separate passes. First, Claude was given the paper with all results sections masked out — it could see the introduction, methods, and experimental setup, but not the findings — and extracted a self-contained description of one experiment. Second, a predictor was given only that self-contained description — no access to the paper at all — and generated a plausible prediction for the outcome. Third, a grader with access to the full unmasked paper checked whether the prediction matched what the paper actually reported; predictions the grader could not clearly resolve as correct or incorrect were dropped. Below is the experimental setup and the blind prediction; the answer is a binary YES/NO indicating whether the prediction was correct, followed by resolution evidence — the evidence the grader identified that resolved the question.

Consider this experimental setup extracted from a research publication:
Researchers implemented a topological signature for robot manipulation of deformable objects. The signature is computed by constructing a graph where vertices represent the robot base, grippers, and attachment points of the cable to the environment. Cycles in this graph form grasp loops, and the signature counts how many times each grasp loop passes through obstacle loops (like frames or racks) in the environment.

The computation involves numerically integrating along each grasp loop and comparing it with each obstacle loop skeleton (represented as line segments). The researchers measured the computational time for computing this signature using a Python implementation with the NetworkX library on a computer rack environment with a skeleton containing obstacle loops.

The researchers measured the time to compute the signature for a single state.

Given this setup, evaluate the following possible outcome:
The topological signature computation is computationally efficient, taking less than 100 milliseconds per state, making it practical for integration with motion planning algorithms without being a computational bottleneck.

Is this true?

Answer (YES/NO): YES